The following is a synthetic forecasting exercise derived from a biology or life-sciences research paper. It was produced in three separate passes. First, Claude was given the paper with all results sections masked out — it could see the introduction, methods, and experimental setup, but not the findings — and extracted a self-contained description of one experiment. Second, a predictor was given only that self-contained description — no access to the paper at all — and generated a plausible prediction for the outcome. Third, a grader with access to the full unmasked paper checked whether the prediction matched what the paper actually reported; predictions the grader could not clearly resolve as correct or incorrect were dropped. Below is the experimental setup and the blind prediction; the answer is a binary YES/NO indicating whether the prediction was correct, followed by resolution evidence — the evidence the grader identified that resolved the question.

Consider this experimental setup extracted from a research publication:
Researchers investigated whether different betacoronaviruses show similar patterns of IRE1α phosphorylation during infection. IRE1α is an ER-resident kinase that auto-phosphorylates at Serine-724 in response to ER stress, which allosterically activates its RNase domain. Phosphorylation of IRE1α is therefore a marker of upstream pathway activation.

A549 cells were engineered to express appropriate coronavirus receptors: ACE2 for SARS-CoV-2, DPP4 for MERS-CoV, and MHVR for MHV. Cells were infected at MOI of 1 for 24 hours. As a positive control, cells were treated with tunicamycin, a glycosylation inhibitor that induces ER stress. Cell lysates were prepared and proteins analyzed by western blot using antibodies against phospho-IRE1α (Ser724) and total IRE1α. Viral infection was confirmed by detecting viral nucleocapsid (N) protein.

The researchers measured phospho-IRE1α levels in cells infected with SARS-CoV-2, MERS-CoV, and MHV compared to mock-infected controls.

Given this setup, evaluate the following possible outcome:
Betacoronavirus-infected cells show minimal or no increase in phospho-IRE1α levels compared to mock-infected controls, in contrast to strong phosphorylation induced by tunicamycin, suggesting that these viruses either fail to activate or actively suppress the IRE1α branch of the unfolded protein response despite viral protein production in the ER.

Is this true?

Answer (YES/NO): NO